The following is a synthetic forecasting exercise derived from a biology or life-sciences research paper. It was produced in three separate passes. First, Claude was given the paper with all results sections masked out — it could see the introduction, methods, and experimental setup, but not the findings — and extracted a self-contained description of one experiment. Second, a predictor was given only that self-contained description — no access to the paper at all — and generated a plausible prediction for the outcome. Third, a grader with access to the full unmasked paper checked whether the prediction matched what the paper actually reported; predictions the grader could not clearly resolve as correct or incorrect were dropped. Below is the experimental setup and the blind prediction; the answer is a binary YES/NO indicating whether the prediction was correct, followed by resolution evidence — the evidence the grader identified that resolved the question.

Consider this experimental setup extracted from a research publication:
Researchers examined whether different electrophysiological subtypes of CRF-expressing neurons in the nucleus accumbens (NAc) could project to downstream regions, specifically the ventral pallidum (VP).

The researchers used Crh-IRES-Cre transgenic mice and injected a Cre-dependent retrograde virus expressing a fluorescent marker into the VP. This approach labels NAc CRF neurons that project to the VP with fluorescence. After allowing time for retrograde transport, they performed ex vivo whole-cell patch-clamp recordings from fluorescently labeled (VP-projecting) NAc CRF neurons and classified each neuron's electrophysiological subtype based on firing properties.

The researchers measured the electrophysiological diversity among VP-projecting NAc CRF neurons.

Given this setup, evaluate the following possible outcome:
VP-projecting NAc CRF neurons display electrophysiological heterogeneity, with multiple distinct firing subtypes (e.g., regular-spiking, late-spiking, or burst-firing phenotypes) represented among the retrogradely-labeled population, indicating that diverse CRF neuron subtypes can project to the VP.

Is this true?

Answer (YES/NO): YES